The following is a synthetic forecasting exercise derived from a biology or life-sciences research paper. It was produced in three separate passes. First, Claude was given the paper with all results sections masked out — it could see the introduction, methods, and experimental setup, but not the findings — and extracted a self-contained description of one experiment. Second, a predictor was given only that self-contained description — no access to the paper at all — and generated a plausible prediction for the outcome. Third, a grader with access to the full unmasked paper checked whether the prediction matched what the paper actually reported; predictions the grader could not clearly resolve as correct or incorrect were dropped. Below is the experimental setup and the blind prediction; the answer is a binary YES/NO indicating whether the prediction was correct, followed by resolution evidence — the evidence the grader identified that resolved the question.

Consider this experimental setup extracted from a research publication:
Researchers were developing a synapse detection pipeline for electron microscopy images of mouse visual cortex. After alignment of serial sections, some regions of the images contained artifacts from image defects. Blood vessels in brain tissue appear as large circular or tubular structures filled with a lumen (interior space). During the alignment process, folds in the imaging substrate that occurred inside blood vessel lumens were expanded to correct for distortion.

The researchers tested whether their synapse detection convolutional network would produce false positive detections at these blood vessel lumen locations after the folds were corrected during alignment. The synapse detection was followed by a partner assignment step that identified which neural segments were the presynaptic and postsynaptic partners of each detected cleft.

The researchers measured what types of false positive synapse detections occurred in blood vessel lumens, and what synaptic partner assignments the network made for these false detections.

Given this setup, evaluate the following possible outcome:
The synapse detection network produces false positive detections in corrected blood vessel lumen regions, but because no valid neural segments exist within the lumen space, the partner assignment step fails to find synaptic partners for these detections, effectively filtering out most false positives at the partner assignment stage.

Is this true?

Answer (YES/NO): NO